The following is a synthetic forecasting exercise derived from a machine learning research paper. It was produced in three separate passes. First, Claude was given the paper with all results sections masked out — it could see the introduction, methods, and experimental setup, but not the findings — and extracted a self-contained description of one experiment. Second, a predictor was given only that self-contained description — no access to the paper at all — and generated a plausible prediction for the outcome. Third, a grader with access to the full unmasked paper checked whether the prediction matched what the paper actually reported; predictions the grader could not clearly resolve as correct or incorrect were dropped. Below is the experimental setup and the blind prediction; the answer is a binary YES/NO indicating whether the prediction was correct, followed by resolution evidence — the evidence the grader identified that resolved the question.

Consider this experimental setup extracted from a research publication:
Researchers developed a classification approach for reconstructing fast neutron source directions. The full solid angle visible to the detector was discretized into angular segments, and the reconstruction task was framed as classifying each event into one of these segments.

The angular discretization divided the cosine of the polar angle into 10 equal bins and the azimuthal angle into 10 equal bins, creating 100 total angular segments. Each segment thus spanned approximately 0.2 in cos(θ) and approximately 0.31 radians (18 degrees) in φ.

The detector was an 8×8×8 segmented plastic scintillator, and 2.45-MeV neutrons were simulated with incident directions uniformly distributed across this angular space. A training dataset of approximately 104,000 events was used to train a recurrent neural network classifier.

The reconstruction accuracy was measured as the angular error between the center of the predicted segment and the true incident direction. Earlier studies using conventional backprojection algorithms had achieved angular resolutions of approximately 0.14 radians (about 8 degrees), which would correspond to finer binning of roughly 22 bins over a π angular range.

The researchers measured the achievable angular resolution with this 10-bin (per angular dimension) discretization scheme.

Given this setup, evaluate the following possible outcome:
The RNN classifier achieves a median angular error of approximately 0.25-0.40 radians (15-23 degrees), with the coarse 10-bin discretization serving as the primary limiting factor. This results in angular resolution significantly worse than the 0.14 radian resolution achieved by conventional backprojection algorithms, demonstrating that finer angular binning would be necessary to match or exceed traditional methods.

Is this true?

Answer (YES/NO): NO